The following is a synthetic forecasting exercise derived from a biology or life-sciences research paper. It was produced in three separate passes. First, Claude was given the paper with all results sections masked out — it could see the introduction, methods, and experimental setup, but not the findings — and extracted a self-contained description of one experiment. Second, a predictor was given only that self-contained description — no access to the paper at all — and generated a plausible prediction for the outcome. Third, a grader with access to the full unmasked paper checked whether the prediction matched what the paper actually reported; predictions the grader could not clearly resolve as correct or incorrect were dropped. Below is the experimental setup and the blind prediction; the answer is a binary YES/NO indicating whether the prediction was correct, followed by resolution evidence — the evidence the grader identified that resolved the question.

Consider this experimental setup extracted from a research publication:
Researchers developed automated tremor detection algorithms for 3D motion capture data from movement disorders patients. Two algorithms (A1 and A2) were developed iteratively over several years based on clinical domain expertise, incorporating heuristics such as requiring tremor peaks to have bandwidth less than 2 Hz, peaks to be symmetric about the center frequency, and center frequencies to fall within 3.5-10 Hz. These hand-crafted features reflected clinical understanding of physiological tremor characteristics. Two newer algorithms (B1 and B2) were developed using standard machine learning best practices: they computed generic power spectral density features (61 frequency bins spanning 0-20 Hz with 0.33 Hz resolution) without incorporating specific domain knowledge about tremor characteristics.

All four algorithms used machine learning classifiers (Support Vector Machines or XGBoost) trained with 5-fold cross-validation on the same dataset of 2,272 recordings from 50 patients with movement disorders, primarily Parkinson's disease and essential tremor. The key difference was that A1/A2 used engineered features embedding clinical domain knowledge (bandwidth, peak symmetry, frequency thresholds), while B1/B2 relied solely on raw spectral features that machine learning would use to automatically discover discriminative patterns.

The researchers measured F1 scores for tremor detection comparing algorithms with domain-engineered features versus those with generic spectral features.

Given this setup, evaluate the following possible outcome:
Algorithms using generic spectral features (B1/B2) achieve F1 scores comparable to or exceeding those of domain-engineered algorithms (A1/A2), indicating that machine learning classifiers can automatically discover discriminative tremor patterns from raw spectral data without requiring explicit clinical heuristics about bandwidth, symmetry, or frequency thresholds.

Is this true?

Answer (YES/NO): YES